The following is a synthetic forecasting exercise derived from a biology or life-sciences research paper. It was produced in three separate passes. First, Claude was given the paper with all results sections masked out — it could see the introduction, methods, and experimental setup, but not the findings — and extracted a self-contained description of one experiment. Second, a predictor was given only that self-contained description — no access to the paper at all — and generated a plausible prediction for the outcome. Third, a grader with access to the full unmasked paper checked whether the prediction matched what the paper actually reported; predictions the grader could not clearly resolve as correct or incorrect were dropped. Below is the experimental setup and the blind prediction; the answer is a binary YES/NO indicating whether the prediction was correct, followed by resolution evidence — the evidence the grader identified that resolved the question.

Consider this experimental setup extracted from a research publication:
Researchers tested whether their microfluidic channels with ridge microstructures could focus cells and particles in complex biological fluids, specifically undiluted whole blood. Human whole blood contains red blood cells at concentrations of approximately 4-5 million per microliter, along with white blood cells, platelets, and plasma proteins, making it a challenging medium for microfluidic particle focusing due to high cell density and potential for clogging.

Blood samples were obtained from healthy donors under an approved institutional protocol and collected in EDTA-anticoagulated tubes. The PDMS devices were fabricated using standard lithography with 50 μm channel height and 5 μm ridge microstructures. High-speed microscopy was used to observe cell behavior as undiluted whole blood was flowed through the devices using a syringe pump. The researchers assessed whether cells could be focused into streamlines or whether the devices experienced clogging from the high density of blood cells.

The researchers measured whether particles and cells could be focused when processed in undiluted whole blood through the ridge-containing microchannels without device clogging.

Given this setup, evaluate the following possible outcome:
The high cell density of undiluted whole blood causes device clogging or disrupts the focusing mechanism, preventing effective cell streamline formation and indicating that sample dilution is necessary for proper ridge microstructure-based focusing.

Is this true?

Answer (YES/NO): NO